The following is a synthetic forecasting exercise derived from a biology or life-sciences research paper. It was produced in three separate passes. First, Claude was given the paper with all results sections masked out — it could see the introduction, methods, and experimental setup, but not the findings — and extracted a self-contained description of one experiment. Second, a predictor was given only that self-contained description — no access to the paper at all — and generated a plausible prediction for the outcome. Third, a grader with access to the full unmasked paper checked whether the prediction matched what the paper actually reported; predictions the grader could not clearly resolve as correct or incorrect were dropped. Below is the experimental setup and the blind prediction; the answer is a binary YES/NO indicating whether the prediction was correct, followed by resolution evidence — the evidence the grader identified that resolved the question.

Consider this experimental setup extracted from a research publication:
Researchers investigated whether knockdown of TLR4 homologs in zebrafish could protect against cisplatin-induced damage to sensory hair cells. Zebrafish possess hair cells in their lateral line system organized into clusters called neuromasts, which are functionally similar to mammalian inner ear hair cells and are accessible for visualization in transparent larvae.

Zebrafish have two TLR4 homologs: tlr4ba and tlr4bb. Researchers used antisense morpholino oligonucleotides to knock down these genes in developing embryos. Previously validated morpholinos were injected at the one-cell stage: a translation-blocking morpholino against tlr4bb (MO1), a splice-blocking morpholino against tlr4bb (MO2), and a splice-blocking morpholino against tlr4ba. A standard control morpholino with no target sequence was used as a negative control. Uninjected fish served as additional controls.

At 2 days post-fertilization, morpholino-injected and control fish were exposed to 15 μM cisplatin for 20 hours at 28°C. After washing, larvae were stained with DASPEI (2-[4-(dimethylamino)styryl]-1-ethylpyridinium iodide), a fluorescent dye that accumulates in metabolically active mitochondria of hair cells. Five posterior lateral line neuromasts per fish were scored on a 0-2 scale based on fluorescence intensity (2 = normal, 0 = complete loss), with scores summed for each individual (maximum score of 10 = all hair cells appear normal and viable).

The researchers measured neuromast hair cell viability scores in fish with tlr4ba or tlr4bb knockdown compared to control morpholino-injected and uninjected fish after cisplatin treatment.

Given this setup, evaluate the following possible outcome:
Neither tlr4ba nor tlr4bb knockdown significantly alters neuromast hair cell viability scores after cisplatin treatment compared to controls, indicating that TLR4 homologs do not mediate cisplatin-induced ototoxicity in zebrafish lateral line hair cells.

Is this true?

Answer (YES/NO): NO